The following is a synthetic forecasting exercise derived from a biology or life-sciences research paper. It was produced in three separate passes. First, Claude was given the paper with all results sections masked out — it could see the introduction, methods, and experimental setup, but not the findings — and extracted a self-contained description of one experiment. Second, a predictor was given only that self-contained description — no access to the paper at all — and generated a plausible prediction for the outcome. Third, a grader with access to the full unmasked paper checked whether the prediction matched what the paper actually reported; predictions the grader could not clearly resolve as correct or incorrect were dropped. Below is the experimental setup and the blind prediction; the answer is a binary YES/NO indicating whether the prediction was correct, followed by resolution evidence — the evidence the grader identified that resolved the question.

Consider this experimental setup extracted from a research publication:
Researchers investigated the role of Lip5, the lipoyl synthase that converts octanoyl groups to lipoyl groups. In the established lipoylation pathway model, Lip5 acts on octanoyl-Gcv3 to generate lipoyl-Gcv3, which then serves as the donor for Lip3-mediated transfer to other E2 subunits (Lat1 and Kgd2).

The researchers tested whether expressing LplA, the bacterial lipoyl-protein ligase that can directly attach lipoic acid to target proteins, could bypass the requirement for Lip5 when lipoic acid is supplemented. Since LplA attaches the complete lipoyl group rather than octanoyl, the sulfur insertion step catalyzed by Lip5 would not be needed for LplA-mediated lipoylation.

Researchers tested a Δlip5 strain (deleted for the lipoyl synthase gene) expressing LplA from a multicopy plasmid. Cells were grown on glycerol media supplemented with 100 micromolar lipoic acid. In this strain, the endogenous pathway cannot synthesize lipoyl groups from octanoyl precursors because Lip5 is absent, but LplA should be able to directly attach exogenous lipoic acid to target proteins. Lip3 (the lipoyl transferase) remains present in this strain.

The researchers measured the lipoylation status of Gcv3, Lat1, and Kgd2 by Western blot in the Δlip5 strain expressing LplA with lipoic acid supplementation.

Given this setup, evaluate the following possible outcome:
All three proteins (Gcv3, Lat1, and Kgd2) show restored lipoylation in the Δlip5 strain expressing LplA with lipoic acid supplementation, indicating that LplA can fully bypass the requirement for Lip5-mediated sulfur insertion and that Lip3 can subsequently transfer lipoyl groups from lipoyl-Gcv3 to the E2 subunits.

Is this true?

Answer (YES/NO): NO